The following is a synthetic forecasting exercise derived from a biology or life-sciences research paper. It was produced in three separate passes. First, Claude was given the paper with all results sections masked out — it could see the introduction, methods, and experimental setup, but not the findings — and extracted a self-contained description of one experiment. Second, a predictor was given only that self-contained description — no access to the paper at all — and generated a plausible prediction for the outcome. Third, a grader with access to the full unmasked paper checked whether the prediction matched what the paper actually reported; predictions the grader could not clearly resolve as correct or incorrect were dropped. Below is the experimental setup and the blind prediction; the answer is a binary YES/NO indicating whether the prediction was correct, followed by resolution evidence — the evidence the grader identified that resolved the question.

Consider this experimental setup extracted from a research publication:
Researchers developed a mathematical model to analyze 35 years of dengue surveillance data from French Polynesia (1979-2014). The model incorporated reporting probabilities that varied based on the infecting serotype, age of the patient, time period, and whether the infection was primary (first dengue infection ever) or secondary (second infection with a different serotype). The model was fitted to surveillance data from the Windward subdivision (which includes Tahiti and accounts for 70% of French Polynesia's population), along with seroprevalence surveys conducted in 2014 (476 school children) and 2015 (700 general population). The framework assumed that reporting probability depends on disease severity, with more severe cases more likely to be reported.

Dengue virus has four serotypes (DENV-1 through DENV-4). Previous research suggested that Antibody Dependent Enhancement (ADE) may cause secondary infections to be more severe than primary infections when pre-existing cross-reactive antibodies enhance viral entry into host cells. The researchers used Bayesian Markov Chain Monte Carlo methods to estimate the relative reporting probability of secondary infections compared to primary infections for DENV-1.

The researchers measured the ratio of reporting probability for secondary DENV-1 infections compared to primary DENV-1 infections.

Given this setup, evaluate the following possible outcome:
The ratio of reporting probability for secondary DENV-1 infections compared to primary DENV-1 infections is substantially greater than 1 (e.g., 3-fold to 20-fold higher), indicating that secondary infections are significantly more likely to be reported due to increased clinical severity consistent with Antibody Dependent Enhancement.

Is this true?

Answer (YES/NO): YES